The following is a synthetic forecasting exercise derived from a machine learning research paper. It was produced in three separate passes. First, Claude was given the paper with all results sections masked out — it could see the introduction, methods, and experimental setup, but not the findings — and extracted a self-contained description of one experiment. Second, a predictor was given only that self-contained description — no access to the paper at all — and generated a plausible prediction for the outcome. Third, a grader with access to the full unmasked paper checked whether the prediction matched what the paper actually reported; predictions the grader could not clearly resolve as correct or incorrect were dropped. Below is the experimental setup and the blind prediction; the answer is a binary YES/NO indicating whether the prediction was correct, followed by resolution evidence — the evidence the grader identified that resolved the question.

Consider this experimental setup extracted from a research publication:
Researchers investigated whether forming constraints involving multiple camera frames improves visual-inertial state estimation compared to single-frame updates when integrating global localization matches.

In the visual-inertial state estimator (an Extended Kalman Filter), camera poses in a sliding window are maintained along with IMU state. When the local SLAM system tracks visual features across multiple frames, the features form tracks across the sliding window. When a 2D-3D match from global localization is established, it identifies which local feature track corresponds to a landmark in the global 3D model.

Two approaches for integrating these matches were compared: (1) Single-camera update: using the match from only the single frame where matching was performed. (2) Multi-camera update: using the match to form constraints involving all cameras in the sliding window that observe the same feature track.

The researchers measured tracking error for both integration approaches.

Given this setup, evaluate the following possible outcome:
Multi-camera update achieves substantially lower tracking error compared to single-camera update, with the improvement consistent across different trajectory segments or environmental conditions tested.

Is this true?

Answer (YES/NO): NO